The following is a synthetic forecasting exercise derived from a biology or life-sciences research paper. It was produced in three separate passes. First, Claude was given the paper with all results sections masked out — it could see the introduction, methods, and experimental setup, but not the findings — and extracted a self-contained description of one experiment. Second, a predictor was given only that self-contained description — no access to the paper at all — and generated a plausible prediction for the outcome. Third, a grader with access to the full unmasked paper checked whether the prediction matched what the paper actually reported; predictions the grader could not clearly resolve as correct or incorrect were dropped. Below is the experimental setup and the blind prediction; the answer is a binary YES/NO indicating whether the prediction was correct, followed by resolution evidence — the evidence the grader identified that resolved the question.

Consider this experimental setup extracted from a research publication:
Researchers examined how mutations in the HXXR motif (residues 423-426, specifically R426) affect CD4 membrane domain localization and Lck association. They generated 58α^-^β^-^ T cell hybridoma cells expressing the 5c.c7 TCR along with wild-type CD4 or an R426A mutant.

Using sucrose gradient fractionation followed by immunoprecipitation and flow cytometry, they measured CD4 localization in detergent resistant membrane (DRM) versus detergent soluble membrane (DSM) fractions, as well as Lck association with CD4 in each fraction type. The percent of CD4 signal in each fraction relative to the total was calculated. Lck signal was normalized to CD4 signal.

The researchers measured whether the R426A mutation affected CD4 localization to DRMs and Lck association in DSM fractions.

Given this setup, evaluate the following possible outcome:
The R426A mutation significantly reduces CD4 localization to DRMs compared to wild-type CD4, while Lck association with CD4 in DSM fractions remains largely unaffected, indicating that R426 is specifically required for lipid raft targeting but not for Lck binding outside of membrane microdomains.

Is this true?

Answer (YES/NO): NO